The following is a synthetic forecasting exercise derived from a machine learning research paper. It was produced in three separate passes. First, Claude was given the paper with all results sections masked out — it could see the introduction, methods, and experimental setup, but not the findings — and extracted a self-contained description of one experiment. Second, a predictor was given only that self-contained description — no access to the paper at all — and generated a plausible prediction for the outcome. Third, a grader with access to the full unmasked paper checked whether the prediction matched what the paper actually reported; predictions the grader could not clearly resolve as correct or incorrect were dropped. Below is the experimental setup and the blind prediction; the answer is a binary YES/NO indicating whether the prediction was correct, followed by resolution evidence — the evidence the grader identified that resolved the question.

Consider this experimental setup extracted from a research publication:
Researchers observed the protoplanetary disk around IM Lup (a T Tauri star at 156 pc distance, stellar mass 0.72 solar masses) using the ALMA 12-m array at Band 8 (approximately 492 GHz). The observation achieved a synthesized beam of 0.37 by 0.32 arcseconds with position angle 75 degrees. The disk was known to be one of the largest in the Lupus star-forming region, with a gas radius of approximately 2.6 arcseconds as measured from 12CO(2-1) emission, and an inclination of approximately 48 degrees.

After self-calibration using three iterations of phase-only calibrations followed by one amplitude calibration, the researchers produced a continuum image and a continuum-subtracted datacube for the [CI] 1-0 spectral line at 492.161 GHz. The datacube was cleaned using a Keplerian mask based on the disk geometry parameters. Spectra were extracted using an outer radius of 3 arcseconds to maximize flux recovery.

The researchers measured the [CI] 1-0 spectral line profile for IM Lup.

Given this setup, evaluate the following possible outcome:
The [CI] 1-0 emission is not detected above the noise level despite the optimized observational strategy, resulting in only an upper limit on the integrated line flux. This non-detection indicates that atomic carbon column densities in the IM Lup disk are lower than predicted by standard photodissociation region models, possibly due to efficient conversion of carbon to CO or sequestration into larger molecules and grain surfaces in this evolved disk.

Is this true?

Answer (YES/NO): NO